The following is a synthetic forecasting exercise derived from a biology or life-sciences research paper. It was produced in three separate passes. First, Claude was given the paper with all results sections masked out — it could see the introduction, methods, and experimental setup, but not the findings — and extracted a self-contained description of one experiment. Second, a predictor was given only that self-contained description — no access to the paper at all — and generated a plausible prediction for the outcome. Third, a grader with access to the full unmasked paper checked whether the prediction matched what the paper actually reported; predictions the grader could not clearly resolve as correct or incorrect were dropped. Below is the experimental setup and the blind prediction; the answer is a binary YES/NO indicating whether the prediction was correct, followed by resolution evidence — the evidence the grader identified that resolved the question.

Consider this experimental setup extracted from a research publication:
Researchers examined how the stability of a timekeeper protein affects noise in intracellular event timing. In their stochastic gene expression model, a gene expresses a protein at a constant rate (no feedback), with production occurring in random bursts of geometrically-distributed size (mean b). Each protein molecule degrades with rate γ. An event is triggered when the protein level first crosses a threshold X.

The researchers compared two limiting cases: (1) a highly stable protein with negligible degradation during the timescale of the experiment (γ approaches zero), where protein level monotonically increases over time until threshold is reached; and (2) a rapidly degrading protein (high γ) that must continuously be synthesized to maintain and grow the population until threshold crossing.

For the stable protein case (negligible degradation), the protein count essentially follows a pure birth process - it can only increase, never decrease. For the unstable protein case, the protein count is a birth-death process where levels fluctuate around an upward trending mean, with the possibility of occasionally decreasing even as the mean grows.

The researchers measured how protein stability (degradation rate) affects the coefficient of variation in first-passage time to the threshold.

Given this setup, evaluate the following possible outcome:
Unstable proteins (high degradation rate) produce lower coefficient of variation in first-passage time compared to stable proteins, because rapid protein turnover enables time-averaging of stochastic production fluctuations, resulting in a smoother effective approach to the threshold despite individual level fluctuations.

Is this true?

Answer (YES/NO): NO